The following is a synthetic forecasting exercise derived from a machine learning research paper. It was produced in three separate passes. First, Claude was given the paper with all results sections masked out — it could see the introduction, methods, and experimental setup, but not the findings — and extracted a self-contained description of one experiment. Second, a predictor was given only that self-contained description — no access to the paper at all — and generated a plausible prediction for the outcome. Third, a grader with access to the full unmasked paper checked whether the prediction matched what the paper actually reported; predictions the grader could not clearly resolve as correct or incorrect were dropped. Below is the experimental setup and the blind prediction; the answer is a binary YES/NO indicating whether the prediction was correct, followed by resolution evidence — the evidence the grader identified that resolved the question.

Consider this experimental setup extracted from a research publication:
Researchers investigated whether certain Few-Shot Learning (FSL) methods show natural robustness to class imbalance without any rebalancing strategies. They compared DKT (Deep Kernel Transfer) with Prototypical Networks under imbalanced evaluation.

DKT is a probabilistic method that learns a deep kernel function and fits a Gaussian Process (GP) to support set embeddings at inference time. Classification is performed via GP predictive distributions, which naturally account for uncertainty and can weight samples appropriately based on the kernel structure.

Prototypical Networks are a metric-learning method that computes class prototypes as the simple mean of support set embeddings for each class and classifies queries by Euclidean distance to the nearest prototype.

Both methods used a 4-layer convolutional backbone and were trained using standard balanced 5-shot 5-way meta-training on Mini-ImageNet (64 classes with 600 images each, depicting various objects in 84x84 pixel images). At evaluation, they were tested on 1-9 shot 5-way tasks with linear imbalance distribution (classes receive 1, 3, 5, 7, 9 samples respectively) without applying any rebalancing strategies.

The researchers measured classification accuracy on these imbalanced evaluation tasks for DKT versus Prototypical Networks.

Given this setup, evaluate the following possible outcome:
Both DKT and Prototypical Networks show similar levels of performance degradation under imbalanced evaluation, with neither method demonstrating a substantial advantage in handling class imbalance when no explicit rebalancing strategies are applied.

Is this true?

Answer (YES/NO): NO